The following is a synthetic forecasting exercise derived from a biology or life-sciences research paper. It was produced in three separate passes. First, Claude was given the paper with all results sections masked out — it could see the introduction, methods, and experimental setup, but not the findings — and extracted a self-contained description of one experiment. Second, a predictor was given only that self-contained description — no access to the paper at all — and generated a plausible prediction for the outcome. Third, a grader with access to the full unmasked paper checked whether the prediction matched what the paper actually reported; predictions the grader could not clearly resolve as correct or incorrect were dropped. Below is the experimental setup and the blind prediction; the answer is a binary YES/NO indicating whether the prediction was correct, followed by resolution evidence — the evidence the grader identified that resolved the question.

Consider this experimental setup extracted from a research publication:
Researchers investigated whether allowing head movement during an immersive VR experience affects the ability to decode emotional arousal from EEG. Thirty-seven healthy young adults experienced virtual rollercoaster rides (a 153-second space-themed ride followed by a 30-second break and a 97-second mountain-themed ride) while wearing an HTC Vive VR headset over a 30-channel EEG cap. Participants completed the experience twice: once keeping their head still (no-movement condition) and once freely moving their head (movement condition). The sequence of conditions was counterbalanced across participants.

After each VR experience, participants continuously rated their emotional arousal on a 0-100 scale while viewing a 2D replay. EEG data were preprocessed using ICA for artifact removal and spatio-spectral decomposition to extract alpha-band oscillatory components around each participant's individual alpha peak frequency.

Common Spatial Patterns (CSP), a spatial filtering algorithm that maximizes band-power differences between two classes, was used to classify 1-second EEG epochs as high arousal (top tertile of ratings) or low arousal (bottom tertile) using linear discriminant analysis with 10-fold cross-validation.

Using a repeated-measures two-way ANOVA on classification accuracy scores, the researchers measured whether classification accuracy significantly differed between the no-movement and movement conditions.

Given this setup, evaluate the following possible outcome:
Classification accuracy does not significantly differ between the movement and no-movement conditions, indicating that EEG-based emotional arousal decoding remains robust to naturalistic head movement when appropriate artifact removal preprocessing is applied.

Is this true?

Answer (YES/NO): YES